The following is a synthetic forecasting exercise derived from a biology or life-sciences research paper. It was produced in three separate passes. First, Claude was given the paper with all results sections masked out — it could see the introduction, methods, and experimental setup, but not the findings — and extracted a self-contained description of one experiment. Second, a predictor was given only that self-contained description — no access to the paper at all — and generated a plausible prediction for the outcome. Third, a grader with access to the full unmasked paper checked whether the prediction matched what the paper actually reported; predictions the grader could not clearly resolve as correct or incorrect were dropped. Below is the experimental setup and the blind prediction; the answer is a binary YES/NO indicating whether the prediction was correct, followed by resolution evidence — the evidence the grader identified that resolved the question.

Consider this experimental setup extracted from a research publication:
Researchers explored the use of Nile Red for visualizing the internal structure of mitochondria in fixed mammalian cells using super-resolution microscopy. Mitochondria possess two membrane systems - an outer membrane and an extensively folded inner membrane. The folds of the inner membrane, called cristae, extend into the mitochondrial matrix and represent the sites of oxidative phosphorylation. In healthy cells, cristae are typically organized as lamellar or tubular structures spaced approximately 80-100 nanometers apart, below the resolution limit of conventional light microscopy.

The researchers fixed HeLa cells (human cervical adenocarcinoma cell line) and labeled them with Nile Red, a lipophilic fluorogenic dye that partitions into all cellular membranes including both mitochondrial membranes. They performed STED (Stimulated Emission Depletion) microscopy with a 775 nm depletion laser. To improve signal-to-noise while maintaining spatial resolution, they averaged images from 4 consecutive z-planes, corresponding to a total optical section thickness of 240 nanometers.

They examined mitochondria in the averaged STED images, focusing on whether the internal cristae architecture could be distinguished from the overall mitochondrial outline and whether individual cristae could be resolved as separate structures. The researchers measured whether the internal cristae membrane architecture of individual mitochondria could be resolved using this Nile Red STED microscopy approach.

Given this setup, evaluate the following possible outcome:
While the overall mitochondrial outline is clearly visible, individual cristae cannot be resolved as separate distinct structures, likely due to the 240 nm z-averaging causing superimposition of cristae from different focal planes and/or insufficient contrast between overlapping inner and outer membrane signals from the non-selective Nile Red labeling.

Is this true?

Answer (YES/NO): NO